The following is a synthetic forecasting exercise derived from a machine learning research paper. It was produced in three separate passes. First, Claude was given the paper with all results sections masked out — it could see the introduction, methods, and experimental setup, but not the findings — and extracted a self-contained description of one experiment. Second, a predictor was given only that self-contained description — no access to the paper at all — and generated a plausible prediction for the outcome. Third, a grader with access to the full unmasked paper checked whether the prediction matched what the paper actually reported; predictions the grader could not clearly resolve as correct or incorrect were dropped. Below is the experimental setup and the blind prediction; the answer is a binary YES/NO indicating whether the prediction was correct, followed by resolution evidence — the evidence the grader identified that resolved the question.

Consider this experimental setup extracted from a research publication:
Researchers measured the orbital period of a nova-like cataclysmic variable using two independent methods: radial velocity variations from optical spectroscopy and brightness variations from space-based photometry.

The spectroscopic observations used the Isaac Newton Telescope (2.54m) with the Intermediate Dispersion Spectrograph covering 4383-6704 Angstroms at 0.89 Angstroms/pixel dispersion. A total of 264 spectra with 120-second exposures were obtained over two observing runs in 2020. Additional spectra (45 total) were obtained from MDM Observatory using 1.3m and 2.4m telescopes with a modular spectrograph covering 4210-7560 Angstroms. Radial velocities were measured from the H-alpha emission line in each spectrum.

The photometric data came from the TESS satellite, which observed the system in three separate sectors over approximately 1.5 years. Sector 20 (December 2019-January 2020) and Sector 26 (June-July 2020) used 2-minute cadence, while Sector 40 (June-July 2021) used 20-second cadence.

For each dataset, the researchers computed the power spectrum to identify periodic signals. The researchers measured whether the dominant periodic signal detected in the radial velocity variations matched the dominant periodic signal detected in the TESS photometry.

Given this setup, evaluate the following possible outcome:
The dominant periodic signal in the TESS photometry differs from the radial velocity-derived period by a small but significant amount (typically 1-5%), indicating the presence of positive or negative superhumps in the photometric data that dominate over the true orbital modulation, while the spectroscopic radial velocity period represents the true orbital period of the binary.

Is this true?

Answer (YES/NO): NO